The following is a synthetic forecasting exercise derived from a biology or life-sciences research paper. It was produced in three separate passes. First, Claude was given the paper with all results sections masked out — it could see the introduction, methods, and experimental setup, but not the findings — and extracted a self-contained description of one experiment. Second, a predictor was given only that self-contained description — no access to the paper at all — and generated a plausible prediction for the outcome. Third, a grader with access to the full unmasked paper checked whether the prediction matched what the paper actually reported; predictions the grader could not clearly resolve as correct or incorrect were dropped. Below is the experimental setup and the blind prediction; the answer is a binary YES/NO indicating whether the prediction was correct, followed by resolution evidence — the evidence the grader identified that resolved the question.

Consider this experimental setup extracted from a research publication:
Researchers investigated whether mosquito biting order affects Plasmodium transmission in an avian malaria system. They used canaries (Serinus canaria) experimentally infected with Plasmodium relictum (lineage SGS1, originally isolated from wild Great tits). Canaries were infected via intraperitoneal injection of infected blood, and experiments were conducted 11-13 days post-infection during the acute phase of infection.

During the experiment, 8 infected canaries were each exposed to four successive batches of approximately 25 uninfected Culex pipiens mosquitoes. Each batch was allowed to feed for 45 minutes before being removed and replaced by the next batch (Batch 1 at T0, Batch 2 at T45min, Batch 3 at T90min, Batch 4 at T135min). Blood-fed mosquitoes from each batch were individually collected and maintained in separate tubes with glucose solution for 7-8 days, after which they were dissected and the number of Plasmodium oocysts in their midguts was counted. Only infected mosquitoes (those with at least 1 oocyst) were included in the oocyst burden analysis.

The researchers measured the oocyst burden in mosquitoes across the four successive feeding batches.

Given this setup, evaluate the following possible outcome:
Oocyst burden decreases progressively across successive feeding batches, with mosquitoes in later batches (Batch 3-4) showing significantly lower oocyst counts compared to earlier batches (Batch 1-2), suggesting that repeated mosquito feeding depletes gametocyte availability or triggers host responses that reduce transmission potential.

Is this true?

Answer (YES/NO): NO